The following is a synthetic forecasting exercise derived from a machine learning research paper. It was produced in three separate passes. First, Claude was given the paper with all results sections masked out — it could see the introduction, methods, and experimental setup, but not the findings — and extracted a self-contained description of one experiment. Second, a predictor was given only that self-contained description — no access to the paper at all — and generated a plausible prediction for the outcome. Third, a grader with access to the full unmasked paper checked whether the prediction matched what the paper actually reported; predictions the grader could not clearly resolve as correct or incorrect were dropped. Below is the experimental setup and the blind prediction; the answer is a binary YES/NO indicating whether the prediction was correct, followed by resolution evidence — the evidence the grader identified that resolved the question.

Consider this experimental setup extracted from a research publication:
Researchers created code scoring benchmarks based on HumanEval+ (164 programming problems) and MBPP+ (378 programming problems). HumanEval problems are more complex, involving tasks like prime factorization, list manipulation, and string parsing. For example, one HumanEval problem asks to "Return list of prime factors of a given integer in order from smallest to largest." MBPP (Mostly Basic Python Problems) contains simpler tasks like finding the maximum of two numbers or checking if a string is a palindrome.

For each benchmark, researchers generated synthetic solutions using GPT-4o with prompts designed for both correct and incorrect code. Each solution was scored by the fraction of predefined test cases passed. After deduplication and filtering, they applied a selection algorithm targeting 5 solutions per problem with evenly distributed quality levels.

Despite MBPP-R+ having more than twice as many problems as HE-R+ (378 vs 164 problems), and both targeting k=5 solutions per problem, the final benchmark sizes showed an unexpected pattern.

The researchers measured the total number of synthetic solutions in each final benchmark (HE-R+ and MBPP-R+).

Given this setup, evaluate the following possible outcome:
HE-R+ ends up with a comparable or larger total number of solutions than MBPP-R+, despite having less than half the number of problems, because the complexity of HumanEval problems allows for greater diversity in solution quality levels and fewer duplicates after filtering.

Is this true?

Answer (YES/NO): YES